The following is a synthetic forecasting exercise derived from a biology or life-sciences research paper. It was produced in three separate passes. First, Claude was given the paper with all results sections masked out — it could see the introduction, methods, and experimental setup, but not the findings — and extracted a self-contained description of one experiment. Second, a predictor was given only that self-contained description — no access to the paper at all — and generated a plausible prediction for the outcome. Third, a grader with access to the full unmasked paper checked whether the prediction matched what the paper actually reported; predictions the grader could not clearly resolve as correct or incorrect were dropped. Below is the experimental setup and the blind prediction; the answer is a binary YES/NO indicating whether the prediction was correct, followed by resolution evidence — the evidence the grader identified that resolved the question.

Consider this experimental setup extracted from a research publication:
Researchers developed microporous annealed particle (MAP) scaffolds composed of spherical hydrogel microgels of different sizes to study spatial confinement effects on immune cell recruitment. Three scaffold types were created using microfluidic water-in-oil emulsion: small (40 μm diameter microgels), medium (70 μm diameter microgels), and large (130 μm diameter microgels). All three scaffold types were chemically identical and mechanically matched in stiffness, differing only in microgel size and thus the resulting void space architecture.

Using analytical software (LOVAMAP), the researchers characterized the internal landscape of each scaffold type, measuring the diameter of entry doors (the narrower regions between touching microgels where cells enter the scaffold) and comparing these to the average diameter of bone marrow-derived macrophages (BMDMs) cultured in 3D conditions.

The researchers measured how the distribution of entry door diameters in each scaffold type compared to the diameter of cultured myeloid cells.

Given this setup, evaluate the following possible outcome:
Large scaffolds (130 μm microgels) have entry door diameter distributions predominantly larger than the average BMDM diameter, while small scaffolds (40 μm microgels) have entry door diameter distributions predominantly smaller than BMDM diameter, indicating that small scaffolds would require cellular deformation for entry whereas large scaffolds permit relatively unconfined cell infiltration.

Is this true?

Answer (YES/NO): YES